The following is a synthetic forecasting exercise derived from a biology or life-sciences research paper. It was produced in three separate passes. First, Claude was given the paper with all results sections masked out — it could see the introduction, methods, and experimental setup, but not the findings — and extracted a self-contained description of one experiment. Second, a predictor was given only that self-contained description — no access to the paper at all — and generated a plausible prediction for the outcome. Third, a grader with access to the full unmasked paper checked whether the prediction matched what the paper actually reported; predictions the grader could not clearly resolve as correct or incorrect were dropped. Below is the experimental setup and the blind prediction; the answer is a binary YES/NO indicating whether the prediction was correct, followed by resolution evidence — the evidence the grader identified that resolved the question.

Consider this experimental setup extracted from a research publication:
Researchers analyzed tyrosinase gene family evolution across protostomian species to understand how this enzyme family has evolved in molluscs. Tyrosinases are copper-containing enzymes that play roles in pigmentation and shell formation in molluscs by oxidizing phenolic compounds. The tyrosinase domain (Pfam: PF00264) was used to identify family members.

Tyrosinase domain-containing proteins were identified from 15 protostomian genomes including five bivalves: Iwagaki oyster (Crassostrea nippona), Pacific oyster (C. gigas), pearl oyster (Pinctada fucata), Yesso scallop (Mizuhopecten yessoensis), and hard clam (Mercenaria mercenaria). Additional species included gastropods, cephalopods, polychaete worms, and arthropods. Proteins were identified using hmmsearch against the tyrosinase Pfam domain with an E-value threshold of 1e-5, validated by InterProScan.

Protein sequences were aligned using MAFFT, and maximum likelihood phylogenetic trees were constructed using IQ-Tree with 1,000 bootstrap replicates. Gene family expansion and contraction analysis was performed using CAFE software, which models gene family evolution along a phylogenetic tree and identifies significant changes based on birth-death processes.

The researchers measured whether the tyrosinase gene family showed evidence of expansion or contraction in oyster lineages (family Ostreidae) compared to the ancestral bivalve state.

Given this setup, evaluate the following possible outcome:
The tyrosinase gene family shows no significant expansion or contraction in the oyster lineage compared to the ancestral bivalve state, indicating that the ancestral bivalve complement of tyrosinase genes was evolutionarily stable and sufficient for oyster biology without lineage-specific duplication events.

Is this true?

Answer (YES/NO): NO